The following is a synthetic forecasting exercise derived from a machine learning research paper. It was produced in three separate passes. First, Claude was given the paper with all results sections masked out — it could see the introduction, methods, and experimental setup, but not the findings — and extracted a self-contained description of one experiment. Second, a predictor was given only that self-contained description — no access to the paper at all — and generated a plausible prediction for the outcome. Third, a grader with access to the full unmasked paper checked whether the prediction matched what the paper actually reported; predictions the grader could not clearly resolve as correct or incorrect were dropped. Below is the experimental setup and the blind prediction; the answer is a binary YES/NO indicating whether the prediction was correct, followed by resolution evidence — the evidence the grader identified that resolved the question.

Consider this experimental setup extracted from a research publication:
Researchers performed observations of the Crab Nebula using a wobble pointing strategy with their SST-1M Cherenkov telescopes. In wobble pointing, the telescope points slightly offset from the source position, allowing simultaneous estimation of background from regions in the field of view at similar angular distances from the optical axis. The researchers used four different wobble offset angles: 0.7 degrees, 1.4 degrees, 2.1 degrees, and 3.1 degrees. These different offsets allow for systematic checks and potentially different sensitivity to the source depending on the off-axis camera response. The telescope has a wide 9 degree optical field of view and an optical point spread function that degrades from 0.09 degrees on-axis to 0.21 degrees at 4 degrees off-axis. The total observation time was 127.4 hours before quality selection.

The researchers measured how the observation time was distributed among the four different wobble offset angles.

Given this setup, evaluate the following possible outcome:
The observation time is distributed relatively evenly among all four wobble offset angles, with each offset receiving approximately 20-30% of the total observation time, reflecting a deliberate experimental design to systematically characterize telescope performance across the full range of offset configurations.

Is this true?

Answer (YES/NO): NO